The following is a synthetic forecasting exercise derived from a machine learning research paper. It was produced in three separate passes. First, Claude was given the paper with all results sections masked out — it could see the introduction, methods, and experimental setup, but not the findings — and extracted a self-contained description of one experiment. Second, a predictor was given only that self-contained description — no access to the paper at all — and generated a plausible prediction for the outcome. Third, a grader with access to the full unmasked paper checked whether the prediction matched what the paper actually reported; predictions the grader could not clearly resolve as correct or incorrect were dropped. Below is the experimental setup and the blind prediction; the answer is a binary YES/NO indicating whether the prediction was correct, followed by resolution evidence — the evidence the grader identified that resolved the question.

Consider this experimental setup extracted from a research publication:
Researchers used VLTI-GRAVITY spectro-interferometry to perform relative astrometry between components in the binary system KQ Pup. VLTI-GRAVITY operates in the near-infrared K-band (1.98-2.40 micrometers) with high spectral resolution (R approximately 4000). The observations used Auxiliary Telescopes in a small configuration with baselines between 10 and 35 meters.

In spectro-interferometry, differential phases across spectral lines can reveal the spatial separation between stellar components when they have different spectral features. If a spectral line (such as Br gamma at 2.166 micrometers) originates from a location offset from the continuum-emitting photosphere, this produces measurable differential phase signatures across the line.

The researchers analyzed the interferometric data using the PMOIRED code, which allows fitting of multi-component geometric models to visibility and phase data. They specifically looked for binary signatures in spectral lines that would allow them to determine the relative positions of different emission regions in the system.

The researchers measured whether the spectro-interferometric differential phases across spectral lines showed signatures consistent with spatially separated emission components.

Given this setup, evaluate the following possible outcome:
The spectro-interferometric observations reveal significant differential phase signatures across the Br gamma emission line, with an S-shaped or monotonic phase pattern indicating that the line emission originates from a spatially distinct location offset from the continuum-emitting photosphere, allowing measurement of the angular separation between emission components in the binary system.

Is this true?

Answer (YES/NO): NO